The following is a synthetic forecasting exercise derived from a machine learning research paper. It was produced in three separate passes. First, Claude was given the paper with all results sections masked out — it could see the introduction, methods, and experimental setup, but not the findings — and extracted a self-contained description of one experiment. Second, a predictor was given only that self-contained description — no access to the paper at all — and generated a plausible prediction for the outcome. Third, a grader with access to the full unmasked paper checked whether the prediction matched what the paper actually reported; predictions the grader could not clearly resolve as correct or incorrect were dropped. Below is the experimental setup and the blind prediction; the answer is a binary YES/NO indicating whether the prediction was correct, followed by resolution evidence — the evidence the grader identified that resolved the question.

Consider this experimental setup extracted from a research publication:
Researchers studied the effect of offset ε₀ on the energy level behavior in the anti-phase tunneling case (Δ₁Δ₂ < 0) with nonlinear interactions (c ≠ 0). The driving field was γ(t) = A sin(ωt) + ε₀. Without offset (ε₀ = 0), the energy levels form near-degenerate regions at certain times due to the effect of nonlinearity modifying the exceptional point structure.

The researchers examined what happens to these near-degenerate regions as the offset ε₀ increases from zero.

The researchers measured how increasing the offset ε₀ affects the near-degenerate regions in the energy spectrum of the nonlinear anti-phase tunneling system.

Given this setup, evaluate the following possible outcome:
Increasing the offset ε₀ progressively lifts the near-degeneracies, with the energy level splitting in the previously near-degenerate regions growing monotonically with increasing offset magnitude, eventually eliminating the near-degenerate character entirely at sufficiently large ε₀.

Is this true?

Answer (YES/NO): NO